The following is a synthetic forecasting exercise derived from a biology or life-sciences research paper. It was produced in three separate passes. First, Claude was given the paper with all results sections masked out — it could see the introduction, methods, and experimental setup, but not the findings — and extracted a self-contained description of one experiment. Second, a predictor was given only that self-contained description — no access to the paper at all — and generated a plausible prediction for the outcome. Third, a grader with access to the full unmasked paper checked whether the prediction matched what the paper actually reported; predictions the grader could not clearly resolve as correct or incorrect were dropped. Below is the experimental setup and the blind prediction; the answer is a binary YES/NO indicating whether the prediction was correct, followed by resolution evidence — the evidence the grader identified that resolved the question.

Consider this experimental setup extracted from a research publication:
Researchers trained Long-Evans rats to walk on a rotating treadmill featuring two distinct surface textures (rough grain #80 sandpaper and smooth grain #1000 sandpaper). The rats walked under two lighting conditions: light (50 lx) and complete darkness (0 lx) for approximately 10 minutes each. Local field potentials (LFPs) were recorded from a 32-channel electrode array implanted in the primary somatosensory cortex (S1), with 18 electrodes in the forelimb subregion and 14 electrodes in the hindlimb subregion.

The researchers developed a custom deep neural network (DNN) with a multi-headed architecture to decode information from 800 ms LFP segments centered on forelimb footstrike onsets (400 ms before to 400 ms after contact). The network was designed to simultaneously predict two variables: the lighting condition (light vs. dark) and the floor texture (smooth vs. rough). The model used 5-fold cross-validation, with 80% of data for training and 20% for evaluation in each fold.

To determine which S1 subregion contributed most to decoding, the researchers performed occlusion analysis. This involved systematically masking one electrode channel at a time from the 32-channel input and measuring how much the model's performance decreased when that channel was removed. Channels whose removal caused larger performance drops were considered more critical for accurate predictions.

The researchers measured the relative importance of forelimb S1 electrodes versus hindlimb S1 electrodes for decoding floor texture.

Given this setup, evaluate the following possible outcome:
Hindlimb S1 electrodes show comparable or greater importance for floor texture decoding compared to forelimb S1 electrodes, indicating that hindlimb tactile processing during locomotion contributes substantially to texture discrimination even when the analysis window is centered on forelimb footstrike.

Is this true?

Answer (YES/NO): NO